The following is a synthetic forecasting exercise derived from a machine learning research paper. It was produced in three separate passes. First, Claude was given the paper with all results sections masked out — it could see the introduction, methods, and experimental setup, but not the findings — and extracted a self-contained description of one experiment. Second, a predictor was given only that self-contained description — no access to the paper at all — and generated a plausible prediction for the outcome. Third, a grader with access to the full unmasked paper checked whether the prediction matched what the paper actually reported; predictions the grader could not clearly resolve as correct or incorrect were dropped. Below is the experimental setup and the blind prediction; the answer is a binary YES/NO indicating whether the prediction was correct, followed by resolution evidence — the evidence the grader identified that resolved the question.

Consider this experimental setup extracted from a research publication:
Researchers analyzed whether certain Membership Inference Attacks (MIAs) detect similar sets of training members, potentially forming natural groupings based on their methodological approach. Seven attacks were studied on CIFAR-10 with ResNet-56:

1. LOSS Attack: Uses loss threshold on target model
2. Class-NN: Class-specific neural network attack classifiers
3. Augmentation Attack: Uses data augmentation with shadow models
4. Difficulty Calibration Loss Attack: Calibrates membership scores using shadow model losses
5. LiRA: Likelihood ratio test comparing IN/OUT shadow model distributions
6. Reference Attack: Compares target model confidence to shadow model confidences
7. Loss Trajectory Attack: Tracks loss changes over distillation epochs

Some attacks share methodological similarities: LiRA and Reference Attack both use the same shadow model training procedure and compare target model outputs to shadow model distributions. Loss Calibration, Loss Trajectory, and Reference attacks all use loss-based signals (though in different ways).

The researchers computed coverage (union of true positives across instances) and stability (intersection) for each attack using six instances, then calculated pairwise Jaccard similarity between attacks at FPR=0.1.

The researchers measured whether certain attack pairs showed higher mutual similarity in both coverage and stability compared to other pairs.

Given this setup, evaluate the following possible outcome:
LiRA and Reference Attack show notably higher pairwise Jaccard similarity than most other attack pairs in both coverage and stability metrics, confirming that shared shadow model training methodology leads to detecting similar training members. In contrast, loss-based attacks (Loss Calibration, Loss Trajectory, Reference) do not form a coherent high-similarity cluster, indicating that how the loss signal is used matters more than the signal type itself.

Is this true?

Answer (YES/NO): NO